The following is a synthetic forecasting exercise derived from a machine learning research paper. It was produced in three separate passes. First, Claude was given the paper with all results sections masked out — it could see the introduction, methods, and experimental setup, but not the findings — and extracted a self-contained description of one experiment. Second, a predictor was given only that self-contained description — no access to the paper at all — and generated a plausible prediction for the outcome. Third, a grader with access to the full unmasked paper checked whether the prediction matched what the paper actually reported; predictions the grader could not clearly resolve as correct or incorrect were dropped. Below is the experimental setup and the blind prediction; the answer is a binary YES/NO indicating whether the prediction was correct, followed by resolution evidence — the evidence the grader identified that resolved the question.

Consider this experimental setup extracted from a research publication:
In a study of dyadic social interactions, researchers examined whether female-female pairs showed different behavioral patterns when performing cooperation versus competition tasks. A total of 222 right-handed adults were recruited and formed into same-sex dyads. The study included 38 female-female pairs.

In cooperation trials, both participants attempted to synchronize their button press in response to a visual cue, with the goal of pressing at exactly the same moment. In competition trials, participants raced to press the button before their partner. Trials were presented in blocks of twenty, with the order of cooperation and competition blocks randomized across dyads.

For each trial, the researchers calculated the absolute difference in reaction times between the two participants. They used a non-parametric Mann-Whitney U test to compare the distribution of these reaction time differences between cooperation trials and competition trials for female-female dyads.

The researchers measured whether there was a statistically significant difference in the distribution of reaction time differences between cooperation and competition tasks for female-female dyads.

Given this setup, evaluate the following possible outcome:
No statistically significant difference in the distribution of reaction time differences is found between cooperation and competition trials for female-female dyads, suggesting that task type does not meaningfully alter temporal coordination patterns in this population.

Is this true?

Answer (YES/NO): YES